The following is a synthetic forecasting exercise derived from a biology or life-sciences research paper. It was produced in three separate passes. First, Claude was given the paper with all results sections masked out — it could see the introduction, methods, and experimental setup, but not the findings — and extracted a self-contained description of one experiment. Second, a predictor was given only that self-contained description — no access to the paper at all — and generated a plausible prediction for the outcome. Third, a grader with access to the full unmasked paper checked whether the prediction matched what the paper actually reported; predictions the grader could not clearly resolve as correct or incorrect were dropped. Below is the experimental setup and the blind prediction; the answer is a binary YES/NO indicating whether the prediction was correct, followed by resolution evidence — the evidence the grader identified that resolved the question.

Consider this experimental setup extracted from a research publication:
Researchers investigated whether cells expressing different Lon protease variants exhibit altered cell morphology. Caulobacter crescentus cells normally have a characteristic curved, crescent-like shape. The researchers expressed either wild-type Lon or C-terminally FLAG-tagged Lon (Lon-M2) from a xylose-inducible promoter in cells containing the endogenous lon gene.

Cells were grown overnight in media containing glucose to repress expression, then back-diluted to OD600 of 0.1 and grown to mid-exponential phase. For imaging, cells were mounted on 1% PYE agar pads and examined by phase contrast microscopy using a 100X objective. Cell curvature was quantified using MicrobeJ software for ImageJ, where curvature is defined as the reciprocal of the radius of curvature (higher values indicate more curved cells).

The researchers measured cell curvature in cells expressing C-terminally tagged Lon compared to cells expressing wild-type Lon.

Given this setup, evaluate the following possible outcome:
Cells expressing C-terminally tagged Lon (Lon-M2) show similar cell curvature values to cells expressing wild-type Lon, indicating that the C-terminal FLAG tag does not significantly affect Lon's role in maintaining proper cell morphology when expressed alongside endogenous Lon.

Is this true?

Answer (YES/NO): NO